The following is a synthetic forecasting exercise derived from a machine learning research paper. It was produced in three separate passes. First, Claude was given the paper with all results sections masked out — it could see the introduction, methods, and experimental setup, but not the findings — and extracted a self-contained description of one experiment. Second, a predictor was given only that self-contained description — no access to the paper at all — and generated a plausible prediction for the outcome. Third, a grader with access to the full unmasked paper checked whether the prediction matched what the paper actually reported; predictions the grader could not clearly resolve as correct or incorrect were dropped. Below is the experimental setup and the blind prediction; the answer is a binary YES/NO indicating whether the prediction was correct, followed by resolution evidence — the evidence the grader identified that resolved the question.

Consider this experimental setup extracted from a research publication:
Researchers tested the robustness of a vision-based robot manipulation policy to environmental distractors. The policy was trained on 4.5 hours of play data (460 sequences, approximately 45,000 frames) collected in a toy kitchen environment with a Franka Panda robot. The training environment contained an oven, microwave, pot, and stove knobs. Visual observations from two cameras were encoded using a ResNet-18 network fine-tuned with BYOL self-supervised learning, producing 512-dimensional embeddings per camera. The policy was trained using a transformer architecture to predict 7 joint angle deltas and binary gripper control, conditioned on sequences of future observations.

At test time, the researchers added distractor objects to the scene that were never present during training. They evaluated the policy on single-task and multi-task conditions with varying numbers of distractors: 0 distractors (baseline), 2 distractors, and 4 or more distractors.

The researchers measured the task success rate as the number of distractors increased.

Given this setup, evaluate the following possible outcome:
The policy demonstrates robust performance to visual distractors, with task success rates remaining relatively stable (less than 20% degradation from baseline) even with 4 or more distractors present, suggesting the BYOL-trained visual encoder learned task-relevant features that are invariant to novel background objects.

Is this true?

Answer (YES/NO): NO